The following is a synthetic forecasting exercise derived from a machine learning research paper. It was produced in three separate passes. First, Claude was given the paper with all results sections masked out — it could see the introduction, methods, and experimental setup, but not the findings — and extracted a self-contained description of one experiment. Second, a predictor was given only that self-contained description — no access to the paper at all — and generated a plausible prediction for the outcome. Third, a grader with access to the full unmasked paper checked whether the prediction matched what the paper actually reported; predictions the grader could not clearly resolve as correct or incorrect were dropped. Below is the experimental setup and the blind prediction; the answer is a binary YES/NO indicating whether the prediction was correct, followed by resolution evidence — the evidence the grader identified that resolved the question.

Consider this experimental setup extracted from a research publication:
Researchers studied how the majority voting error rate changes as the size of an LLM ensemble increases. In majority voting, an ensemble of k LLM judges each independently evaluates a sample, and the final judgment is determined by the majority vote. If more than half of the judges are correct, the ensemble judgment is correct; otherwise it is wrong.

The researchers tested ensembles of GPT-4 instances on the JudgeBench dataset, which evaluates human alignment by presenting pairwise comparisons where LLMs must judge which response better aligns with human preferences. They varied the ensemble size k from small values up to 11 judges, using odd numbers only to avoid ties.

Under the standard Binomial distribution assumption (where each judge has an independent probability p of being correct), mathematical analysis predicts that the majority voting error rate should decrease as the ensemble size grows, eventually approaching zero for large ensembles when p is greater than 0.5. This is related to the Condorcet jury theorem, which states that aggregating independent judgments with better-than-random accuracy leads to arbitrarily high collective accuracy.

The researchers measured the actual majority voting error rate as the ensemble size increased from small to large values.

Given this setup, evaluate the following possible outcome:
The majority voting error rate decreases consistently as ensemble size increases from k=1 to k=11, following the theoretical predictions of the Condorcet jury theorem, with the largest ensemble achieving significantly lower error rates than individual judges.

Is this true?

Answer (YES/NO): NO